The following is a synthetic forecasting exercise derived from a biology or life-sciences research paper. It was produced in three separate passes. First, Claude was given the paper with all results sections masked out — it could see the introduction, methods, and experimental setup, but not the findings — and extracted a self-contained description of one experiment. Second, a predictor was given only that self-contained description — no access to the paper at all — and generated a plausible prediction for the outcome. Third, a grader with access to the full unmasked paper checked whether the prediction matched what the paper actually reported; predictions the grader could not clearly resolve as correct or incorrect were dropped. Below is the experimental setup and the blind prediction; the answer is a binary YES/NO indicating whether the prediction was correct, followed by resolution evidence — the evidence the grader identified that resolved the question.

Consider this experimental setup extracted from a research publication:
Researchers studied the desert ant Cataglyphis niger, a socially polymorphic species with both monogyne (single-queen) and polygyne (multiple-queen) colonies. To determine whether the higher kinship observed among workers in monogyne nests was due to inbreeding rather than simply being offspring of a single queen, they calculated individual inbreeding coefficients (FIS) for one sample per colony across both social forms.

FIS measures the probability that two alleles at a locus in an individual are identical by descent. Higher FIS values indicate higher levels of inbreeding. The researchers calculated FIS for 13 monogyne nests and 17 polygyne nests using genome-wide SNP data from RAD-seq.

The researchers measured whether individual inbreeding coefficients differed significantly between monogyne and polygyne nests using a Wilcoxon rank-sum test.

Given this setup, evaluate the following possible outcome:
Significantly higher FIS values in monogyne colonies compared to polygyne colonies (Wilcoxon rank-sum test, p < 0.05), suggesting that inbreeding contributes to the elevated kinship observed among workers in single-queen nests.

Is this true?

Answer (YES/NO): NO